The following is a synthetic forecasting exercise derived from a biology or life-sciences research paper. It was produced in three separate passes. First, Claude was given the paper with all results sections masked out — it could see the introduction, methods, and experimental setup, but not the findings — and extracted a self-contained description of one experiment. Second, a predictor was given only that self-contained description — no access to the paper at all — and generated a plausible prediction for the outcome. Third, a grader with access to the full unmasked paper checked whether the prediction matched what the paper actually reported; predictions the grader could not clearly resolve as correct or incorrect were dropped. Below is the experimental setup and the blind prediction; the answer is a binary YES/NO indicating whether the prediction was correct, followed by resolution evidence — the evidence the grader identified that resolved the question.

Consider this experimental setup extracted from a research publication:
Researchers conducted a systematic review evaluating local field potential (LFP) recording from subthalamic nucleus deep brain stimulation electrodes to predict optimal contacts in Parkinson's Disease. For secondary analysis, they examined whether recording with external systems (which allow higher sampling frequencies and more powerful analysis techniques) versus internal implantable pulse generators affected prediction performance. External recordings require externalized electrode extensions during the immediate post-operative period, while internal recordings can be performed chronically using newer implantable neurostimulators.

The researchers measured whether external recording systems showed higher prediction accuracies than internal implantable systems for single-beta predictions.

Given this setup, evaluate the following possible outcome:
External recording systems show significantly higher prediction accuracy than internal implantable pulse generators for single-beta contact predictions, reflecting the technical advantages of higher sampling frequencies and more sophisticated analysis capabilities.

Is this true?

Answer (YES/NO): NO